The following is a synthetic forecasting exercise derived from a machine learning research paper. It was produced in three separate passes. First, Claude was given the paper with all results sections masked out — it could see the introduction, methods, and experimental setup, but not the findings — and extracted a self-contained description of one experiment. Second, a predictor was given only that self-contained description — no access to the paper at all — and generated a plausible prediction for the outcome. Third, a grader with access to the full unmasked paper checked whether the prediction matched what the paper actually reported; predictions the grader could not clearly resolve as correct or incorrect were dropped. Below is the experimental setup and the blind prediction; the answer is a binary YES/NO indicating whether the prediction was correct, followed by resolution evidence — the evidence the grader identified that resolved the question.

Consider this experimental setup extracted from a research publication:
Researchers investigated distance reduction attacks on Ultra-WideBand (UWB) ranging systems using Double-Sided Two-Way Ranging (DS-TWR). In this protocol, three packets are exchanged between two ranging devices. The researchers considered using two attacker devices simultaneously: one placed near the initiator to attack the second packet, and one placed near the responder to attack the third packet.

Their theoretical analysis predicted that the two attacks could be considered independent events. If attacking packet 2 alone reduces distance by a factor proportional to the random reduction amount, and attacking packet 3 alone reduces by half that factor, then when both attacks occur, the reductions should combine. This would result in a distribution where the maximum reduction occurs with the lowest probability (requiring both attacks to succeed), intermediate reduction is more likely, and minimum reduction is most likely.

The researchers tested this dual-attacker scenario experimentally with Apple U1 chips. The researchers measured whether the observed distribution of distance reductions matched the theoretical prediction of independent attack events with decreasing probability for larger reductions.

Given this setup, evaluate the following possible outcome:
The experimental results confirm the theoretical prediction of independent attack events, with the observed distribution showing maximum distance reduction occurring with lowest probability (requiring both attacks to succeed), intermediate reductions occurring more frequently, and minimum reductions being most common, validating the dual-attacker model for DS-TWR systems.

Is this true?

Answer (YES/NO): YES